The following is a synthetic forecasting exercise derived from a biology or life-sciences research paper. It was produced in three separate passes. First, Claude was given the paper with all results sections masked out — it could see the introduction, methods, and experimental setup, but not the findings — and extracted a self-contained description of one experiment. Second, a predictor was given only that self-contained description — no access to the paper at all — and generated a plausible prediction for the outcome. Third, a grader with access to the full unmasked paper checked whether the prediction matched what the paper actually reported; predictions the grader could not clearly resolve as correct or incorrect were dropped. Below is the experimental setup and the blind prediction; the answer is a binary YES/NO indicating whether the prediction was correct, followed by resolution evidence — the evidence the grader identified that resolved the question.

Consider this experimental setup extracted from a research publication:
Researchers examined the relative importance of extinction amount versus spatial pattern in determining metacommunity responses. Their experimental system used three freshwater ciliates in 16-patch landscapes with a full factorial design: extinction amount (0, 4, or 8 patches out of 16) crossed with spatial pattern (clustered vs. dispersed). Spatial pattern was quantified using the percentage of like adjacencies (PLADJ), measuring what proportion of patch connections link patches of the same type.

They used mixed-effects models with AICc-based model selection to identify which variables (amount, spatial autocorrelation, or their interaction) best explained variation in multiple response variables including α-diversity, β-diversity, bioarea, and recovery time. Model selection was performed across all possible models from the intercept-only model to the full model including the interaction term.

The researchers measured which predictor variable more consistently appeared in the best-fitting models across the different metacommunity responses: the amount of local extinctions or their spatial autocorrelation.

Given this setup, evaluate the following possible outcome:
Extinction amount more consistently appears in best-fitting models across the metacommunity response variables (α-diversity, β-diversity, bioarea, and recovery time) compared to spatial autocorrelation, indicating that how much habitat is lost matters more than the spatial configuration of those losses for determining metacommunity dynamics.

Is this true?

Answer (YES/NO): NO